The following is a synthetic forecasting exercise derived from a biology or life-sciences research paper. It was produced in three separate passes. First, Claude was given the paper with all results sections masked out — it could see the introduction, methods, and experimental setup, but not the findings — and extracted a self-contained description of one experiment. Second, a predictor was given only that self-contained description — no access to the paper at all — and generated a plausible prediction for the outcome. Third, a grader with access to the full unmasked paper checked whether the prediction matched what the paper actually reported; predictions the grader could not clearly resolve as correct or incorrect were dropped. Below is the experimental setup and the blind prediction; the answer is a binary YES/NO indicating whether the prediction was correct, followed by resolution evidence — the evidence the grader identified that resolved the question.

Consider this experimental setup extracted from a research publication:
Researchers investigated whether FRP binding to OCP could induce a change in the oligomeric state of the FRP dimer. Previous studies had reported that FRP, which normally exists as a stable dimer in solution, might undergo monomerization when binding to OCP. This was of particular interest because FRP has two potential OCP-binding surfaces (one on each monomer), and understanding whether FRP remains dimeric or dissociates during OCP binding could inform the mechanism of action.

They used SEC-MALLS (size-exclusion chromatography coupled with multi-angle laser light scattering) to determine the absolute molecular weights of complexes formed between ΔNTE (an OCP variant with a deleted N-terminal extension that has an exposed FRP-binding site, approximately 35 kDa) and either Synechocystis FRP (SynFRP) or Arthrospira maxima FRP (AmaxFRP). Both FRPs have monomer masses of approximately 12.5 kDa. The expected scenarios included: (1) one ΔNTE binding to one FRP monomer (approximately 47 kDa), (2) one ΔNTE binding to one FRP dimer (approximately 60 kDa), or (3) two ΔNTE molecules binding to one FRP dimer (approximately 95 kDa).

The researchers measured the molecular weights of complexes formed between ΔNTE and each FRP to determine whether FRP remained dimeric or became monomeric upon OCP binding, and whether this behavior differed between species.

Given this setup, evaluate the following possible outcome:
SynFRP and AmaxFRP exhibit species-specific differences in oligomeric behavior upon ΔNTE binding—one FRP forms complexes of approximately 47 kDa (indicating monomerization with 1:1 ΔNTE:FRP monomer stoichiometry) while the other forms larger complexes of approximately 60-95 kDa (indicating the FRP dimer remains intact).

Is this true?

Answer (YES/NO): YES